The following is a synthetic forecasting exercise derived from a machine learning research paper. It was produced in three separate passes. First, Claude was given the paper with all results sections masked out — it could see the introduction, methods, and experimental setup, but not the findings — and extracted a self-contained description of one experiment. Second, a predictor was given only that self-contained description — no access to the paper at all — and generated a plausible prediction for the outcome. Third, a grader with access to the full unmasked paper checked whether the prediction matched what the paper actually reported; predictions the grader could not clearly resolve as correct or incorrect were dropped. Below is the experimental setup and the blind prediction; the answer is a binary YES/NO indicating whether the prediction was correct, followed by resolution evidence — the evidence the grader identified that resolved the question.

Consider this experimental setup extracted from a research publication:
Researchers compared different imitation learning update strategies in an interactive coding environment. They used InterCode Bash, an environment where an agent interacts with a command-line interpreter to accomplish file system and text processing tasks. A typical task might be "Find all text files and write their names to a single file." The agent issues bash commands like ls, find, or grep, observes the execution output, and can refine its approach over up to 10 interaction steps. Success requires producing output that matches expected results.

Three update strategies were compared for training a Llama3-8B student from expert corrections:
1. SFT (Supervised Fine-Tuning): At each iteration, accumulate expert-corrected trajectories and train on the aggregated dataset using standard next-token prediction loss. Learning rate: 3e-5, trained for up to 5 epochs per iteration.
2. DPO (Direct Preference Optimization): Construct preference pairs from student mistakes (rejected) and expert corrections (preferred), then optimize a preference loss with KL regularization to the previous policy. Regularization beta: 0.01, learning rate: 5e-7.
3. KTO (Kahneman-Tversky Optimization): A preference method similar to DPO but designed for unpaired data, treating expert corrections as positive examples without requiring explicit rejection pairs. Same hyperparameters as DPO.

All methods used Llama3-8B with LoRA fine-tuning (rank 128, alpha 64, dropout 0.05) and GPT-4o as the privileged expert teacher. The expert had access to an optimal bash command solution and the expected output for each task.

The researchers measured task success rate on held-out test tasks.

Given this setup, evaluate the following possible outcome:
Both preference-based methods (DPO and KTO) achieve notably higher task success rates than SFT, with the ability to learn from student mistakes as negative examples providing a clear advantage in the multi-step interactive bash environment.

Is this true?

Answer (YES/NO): NO